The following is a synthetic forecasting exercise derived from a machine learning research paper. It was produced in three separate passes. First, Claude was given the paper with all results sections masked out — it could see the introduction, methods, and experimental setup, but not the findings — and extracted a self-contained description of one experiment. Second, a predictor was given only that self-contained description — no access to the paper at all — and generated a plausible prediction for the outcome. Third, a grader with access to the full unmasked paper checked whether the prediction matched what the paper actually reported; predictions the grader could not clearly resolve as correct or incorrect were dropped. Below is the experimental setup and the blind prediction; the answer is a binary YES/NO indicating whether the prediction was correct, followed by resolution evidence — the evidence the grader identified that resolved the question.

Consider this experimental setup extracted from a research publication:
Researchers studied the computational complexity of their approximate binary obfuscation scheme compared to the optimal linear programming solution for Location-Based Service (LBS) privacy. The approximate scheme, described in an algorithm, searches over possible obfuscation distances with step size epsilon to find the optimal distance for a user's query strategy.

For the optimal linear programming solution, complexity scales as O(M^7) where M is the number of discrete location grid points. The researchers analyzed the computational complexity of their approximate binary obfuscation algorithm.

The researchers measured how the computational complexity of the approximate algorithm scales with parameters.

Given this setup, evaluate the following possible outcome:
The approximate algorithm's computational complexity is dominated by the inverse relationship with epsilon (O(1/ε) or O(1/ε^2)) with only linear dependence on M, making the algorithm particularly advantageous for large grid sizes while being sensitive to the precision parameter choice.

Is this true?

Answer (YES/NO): NO